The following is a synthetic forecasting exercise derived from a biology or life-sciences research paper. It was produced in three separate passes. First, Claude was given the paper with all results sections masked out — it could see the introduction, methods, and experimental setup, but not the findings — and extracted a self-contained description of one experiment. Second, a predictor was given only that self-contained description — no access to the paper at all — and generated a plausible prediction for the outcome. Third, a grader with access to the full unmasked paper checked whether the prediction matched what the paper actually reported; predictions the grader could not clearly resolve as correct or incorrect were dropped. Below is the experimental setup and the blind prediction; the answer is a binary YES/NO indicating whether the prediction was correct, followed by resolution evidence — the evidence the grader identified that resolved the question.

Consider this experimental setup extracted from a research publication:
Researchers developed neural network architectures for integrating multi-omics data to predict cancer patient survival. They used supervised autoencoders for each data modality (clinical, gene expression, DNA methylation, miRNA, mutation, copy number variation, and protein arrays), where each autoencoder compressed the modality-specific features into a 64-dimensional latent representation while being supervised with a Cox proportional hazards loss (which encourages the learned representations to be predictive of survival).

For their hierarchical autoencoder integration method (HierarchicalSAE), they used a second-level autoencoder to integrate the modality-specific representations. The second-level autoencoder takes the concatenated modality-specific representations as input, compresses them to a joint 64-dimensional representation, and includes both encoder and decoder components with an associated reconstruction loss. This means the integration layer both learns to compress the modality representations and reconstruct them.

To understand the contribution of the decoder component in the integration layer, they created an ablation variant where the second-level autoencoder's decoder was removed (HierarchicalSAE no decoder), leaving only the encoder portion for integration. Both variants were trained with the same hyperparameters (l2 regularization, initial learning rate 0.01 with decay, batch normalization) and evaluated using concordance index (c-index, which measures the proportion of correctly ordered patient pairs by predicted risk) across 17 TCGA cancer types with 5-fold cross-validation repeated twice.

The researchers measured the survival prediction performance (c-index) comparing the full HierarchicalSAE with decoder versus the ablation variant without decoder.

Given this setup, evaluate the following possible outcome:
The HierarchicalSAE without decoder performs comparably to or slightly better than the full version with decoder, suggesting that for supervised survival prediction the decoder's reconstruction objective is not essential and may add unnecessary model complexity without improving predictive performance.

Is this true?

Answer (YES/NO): NO